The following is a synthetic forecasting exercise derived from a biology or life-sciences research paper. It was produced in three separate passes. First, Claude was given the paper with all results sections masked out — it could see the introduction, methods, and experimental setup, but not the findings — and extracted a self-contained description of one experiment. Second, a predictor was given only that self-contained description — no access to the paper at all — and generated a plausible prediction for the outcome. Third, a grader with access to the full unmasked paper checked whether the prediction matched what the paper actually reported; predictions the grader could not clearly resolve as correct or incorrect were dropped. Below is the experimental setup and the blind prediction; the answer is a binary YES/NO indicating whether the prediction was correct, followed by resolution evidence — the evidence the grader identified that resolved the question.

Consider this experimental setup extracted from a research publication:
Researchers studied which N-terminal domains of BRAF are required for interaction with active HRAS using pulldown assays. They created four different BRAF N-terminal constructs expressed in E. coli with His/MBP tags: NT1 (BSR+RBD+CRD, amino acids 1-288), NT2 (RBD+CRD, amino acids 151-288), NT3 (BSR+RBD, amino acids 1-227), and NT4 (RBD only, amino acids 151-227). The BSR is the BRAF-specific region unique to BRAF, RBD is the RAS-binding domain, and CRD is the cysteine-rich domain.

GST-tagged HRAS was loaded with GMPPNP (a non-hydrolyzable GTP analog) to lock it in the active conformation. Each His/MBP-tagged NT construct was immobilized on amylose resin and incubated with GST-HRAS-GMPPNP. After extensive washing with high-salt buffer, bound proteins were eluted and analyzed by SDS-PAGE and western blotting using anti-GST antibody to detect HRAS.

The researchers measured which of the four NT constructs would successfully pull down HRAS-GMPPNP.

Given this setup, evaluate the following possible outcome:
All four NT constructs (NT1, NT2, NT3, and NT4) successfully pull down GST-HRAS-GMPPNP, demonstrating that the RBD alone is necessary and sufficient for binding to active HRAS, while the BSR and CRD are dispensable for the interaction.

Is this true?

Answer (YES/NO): YES